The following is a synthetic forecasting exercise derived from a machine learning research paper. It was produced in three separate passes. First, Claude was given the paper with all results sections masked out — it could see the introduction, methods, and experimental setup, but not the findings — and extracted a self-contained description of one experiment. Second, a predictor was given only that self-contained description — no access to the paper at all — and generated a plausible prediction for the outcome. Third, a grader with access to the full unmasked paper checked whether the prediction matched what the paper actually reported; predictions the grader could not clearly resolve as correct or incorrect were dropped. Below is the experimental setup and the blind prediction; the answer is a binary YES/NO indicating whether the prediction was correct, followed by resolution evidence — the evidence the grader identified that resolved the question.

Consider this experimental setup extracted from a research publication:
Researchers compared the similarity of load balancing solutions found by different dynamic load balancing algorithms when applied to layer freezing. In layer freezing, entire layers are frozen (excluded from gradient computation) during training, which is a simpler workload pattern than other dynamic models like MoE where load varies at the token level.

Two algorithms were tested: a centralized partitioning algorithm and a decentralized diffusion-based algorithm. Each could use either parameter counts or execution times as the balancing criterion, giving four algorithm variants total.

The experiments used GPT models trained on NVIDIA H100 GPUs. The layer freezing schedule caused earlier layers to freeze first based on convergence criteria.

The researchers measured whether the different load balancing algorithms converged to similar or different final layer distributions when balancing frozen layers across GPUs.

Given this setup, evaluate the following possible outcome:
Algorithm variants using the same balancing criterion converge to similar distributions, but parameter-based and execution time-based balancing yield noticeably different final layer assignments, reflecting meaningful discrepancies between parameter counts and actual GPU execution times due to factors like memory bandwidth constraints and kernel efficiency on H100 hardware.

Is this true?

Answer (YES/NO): NO